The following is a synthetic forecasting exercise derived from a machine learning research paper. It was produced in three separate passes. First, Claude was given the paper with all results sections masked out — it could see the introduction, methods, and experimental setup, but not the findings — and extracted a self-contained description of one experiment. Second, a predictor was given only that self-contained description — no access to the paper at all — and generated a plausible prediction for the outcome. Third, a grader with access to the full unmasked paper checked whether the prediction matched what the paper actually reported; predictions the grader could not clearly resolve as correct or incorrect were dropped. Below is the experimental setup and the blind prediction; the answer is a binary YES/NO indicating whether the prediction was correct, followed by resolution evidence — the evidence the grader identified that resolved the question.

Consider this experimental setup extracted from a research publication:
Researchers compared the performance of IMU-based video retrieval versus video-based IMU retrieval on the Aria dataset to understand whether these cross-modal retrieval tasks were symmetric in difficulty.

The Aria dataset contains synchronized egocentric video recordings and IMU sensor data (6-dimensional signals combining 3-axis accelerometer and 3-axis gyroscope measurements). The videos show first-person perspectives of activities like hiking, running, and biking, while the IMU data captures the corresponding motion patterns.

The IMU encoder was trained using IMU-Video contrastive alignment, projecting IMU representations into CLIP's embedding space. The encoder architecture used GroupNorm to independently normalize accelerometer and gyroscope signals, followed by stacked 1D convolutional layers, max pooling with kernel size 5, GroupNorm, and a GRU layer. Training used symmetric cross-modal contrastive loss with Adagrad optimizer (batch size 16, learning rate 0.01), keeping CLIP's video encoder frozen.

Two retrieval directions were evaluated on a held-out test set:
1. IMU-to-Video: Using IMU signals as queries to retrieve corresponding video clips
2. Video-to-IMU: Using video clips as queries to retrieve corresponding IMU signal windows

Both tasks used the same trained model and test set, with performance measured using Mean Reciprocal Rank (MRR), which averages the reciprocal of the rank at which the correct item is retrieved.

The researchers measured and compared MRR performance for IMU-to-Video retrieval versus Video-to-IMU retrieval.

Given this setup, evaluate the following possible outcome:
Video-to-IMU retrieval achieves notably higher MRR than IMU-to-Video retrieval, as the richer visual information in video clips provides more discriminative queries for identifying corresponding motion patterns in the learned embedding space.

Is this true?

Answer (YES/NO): NO